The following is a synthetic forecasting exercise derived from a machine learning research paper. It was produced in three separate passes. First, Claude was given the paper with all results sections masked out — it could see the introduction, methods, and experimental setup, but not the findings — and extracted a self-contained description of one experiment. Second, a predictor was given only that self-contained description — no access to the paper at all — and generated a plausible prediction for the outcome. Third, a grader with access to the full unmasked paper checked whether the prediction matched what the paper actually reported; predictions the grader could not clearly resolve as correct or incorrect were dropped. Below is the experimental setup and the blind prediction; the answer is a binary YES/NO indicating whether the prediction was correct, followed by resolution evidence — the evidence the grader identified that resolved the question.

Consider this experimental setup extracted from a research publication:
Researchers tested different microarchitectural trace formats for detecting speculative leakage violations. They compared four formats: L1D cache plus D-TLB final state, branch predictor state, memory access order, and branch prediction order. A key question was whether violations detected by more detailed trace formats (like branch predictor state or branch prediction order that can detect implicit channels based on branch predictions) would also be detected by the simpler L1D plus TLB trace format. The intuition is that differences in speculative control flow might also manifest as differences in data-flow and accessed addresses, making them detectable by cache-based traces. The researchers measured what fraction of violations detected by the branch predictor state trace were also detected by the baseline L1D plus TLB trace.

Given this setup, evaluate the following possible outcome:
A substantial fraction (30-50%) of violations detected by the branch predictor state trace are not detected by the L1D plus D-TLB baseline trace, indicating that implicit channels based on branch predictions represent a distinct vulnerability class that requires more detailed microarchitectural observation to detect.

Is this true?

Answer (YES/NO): NO